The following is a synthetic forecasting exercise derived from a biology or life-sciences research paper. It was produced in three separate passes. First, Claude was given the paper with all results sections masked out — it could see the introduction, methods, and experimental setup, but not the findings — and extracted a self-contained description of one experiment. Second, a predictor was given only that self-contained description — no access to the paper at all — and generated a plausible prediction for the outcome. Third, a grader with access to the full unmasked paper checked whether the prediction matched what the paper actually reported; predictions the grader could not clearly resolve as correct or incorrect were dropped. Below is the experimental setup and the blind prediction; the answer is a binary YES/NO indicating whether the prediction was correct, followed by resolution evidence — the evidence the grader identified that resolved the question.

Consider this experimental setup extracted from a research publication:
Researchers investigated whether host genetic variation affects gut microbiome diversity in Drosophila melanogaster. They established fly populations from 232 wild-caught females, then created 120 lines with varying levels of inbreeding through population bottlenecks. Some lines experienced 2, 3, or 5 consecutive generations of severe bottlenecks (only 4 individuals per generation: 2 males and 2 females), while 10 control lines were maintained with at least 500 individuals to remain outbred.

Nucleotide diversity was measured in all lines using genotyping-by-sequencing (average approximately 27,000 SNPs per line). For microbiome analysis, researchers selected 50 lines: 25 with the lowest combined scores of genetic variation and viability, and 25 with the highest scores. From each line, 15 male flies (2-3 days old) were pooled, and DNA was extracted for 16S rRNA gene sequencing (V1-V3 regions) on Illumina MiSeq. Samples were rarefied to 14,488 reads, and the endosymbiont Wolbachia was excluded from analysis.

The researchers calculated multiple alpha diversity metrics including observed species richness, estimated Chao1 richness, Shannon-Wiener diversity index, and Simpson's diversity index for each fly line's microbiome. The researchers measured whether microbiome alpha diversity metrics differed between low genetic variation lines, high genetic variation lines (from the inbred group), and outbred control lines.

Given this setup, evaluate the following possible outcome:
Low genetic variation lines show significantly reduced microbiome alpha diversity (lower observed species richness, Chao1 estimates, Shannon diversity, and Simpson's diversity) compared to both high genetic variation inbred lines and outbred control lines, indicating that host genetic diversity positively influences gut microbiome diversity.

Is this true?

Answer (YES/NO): YES